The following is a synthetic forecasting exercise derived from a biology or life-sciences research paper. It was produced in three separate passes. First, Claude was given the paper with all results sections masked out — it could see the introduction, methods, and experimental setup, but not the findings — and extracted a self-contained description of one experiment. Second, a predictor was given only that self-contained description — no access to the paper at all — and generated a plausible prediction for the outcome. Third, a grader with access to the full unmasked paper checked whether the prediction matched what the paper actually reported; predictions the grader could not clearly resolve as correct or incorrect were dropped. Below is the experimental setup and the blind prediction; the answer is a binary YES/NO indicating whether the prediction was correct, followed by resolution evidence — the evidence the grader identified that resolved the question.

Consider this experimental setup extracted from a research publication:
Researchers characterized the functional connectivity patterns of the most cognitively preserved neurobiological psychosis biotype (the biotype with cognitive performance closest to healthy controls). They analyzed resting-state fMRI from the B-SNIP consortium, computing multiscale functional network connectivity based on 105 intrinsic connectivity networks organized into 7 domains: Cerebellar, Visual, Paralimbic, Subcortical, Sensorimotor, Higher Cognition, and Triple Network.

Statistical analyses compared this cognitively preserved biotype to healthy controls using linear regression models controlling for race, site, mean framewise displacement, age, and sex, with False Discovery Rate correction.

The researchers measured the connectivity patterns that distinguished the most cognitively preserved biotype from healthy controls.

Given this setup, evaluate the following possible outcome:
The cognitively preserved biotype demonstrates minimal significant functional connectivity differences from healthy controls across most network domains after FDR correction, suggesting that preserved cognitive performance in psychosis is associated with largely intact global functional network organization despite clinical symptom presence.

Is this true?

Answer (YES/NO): NO